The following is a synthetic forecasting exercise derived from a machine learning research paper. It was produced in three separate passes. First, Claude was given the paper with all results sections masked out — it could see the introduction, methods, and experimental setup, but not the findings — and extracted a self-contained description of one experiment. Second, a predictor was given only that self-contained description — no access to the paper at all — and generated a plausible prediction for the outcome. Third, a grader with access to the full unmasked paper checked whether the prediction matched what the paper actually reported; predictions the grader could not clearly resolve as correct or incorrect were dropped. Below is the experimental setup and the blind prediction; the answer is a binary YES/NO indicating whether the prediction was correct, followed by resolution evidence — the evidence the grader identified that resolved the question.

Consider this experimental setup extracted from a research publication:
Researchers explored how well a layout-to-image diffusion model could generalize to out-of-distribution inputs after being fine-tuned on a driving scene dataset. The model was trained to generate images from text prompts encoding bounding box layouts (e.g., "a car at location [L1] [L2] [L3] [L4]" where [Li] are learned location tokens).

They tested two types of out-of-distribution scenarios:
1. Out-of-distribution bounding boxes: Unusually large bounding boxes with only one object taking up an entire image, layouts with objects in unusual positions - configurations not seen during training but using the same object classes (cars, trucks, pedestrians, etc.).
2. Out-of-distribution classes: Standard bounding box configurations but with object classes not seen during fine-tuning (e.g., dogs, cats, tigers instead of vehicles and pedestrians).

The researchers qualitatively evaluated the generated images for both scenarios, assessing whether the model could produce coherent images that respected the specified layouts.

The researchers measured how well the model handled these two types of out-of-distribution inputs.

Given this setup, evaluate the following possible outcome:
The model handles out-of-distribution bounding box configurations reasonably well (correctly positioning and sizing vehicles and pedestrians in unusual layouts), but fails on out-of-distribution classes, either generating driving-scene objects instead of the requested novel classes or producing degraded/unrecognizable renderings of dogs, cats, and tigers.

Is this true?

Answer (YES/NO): YES